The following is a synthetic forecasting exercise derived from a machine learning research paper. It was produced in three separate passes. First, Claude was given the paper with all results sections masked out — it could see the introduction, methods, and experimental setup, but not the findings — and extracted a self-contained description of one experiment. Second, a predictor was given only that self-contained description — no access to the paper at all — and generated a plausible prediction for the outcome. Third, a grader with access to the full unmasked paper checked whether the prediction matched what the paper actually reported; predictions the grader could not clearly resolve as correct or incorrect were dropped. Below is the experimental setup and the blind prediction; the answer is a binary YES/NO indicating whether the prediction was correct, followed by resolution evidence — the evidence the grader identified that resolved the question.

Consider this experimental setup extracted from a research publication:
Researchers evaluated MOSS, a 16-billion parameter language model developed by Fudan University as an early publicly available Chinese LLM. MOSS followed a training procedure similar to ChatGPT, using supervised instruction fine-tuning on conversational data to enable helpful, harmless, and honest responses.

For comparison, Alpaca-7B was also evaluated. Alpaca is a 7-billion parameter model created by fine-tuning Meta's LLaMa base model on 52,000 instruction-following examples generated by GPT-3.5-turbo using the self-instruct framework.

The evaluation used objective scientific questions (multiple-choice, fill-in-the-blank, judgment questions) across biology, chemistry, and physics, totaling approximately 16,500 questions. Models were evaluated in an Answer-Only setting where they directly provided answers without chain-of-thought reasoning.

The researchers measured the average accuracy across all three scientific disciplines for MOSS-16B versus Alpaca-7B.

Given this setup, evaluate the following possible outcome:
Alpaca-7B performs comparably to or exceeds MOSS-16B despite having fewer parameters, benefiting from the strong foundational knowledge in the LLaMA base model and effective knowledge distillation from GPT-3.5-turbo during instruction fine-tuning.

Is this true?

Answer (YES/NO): YES